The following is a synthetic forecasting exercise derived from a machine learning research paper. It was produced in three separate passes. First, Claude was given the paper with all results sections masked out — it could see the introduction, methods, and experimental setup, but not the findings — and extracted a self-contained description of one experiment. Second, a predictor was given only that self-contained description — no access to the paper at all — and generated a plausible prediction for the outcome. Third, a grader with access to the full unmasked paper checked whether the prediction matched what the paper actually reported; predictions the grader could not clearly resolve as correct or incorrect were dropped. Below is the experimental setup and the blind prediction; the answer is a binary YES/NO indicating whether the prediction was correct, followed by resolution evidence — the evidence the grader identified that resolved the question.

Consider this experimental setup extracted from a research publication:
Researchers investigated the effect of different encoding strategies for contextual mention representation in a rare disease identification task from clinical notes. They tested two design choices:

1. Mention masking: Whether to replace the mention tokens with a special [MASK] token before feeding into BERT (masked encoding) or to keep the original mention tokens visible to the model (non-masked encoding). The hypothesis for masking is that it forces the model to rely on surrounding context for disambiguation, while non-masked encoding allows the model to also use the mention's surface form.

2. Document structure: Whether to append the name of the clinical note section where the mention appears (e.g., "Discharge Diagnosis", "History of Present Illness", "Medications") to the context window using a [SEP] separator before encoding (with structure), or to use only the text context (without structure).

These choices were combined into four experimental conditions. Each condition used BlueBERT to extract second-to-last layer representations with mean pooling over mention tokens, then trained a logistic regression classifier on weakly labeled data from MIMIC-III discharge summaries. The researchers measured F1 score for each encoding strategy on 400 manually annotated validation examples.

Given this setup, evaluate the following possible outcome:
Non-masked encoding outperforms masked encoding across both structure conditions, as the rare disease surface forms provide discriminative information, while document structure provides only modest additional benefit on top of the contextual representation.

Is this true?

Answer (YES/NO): YES